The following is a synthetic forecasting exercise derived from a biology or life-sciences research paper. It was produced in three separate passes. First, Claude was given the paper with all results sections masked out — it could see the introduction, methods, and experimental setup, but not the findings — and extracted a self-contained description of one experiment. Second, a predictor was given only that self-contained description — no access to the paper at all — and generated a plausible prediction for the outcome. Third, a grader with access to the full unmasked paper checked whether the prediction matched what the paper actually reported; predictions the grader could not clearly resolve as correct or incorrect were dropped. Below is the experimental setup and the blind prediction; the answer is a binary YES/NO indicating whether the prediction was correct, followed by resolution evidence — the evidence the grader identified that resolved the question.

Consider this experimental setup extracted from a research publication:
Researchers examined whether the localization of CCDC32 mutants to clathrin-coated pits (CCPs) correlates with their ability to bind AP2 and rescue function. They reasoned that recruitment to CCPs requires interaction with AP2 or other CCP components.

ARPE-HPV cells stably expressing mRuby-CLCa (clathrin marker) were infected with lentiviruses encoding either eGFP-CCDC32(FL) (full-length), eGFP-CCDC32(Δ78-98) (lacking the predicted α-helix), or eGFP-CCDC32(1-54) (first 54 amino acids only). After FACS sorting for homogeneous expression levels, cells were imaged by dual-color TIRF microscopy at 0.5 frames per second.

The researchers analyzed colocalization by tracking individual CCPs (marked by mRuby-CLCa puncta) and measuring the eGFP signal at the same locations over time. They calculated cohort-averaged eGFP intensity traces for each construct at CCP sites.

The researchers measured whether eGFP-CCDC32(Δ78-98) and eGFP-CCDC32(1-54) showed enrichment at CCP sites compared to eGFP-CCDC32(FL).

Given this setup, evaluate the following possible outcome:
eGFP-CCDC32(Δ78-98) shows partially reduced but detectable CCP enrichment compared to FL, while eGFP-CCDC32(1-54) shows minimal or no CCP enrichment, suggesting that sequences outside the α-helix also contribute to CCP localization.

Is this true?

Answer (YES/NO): NO